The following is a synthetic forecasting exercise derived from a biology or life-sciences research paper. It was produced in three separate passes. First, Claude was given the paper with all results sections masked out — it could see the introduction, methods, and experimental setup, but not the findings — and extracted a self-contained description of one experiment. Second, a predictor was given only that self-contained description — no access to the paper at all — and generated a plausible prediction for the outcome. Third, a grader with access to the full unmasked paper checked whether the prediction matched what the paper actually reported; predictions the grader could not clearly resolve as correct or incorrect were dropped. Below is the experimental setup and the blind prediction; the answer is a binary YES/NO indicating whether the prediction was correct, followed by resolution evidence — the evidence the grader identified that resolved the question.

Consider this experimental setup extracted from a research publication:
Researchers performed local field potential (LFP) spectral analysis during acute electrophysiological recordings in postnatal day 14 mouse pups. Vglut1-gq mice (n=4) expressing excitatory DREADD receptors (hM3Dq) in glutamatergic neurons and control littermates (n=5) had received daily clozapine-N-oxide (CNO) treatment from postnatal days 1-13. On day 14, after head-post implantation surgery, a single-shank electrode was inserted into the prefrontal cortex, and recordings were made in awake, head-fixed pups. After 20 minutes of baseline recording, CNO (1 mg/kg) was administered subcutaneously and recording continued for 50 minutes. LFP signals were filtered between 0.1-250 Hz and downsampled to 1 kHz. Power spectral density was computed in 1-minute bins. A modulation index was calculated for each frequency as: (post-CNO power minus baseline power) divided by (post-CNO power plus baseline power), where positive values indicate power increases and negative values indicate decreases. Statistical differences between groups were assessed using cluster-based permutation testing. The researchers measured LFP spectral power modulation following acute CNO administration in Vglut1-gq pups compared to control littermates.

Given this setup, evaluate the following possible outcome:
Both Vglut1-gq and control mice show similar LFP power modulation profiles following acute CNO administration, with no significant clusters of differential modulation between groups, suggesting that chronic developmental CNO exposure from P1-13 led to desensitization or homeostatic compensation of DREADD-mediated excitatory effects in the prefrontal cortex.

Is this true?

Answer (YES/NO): NO